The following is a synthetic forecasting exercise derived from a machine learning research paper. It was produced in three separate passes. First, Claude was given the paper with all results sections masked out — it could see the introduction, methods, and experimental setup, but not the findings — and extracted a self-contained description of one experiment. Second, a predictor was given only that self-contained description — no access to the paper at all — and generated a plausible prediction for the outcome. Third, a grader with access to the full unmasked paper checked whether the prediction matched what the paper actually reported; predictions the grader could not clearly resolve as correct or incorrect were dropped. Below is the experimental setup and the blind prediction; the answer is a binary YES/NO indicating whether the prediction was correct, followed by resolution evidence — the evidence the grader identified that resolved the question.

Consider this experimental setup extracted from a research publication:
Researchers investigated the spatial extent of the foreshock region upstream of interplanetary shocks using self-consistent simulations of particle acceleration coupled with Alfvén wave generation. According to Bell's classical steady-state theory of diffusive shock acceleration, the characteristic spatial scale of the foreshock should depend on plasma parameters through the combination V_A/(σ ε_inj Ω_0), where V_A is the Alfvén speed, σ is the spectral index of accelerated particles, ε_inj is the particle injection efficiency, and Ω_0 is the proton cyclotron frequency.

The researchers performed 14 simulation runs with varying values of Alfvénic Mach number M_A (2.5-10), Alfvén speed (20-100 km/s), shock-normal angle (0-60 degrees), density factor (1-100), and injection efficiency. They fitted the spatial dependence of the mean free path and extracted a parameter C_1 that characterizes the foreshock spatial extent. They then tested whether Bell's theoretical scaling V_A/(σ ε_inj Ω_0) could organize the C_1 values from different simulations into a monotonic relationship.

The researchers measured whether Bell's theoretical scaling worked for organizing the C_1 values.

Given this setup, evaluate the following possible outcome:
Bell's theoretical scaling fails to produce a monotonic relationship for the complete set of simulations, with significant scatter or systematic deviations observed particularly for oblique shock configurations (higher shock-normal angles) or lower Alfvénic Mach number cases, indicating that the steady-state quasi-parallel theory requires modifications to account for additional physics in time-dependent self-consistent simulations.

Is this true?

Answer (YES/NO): NO